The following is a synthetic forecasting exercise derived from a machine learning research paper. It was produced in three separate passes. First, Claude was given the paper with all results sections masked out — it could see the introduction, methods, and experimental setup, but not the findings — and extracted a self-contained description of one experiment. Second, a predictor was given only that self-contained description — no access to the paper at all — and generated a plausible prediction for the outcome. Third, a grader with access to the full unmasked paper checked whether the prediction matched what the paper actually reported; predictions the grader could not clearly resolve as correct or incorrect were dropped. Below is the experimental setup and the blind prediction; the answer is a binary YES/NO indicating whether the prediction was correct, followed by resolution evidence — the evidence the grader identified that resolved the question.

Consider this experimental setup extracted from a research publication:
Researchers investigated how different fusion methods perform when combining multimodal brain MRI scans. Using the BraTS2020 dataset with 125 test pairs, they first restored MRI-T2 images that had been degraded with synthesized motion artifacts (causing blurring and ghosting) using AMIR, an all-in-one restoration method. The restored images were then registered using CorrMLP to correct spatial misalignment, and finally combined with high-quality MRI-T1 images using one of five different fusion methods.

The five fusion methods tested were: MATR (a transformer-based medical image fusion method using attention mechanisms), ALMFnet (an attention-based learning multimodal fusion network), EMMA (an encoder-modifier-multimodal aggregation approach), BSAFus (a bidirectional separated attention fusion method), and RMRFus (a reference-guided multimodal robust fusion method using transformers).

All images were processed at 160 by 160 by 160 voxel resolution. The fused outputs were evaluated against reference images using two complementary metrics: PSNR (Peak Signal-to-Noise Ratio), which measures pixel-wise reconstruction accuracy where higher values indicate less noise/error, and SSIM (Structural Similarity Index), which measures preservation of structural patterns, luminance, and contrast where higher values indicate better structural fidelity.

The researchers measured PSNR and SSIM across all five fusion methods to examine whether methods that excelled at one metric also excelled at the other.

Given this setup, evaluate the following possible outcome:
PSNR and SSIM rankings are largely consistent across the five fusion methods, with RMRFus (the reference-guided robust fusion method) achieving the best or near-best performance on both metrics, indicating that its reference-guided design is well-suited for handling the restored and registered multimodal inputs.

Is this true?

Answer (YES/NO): NO